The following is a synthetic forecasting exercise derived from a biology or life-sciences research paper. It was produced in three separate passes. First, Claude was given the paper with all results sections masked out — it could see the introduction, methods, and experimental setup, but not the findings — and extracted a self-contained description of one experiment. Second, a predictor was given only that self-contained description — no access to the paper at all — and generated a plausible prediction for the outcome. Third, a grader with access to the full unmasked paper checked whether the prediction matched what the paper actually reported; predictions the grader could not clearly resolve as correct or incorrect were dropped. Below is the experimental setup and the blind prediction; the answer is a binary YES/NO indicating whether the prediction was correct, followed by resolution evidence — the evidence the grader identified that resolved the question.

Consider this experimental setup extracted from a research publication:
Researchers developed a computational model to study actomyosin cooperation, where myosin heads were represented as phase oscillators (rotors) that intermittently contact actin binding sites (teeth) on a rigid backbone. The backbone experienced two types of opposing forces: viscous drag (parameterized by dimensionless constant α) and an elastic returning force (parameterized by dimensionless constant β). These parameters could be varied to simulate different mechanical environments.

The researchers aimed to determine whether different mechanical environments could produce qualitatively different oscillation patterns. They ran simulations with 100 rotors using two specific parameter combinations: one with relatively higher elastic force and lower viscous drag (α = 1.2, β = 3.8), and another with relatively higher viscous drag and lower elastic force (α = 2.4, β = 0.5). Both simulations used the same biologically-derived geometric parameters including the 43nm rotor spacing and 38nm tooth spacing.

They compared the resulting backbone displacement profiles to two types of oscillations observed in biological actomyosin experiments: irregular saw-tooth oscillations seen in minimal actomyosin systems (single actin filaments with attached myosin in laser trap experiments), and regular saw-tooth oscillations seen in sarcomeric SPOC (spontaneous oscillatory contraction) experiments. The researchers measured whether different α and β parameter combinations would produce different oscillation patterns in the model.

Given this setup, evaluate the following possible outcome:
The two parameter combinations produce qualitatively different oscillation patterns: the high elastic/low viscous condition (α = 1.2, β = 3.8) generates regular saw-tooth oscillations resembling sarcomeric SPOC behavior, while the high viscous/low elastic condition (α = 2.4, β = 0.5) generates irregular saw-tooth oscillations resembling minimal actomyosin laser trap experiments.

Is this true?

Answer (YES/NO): NO